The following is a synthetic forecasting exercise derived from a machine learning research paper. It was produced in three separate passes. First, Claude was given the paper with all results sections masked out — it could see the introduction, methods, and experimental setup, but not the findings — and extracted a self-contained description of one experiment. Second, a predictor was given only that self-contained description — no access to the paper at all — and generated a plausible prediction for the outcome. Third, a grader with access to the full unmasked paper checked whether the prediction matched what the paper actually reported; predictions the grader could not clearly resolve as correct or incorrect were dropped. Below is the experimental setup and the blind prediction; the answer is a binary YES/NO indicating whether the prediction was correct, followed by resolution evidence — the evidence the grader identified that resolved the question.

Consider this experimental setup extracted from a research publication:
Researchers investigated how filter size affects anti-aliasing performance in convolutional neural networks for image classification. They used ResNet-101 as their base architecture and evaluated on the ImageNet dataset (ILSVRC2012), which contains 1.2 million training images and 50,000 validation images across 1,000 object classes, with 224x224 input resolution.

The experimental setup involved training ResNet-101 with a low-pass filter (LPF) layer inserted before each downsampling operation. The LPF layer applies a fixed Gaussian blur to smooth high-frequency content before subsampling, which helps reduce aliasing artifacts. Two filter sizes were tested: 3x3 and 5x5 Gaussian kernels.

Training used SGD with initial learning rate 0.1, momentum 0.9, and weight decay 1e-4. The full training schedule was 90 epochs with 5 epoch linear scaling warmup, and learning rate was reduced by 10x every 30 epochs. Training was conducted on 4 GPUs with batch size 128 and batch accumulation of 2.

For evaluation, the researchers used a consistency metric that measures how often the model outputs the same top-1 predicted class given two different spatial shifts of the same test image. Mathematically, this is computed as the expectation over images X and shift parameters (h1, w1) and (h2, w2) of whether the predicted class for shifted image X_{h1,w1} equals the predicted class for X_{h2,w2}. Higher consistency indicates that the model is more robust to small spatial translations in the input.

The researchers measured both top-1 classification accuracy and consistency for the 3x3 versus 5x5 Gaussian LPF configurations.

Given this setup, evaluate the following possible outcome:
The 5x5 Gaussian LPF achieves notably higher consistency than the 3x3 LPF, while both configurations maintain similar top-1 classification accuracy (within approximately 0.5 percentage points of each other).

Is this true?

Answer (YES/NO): NO